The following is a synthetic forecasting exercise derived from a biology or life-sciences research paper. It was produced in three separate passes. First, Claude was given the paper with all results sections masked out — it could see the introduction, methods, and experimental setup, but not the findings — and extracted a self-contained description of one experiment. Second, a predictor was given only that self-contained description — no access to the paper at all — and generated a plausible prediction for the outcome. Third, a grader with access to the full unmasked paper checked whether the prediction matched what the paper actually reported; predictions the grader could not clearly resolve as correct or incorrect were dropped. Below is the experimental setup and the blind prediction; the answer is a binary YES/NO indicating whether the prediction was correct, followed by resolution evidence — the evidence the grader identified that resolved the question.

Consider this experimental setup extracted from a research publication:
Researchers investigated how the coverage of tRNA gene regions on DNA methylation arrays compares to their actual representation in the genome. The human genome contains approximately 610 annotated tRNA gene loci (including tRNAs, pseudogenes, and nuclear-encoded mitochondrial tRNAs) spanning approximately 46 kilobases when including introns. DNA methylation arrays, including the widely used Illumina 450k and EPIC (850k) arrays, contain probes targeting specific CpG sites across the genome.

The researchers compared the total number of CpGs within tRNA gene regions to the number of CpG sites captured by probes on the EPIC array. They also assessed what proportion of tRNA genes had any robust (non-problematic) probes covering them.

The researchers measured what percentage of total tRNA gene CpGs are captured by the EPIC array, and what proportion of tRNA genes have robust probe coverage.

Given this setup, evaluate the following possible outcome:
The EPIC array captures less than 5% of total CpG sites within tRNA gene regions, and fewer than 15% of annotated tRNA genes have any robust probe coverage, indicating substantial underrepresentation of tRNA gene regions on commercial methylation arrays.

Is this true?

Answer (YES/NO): YES